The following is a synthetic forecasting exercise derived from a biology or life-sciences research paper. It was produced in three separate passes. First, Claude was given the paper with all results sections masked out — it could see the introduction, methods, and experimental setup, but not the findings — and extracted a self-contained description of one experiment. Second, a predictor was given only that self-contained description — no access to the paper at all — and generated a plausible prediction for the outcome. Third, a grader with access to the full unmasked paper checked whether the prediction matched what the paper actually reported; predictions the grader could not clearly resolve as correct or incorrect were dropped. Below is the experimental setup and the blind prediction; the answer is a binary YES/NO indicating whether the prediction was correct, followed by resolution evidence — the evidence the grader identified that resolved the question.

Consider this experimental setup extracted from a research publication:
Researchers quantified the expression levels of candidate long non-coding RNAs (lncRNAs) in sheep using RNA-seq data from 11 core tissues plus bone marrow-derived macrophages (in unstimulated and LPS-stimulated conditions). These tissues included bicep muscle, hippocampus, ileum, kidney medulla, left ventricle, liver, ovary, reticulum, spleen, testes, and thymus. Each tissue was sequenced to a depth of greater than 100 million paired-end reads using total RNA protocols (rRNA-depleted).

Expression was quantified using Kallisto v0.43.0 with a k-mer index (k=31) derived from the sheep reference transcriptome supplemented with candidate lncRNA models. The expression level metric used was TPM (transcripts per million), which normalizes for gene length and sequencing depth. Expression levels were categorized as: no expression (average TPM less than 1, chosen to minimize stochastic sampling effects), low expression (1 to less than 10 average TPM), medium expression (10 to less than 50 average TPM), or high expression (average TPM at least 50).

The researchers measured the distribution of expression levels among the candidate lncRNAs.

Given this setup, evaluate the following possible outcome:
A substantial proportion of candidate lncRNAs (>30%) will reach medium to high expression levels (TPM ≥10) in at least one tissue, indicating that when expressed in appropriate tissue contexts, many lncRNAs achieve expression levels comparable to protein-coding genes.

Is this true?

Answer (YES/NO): NO